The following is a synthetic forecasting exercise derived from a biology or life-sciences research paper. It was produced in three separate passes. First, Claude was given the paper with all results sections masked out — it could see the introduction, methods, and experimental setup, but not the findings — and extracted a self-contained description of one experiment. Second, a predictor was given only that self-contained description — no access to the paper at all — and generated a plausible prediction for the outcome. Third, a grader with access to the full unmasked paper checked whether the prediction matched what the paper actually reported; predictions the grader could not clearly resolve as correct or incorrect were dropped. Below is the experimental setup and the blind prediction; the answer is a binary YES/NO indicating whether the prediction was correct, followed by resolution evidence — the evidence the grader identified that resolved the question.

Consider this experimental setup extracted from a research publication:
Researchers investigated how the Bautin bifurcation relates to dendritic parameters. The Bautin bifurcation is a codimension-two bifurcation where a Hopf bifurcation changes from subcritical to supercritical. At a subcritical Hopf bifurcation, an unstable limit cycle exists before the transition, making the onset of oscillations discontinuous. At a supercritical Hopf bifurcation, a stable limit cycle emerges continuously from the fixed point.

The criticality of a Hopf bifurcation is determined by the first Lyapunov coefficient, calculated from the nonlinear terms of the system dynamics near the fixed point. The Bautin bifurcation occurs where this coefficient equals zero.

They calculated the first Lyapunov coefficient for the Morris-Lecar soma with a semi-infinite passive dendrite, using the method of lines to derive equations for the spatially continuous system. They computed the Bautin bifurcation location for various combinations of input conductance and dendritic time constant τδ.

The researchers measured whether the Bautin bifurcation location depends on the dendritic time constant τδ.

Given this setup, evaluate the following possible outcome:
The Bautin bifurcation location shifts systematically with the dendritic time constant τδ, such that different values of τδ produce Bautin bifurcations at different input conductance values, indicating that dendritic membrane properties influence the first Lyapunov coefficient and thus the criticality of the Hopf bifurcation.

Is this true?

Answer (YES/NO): YES